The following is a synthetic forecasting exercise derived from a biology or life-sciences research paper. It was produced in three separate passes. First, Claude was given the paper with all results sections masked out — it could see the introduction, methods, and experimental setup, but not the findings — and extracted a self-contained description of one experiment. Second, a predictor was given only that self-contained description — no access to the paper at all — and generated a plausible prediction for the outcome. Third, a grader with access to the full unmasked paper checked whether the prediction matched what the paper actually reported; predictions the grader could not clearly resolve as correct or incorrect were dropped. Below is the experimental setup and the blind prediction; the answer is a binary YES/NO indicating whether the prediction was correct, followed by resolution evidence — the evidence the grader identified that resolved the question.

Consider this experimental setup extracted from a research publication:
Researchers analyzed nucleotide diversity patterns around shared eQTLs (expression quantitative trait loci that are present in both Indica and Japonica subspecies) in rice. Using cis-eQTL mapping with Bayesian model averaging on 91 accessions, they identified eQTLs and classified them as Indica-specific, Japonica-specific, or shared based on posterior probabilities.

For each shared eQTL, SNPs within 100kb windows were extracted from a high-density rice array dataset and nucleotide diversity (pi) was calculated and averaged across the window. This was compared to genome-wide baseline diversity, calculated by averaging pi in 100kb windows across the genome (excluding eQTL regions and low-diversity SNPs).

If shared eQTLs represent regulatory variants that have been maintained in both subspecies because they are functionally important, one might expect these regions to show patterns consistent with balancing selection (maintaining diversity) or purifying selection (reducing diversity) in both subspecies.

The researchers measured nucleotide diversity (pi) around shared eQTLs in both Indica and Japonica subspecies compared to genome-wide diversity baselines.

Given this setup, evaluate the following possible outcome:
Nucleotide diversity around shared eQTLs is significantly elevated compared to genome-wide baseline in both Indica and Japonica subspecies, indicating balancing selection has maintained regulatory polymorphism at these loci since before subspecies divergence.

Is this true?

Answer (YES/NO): YES